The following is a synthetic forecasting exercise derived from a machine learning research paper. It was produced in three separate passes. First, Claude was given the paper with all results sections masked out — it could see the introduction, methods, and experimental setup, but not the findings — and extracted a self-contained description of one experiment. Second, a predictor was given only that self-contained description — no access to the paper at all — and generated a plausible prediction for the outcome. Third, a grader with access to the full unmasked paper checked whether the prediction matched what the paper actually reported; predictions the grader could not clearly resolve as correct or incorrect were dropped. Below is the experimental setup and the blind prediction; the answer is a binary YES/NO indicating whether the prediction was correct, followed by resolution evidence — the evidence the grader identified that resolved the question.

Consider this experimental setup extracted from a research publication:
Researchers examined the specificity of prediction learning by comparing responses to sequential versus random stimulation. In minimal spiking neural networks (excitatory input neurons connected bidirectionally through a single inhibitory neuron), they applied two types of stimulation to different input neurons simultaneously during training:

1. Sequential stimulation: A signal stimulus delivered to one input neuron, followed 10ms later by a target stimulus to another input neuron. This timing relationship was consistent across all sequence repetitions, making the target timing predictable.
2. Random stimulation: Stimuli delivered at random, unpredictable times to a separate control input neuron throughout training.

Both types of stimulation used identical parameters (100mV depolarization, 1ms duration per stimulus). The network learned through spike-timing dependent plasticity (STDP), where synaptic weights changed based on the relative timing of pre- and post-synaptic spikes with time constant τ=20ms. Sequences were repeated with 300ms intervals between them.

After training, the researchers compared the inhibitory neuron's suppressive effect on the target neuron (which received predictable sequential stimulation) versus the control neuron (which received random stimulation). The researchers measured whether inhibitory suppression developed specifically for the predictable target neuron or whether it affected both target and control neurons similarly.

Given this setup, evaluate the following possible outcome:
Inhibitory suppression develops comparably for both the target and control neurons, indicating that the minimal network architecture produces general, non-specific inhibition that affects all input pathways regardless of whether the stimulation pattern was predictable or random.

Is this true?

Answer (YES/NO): NO